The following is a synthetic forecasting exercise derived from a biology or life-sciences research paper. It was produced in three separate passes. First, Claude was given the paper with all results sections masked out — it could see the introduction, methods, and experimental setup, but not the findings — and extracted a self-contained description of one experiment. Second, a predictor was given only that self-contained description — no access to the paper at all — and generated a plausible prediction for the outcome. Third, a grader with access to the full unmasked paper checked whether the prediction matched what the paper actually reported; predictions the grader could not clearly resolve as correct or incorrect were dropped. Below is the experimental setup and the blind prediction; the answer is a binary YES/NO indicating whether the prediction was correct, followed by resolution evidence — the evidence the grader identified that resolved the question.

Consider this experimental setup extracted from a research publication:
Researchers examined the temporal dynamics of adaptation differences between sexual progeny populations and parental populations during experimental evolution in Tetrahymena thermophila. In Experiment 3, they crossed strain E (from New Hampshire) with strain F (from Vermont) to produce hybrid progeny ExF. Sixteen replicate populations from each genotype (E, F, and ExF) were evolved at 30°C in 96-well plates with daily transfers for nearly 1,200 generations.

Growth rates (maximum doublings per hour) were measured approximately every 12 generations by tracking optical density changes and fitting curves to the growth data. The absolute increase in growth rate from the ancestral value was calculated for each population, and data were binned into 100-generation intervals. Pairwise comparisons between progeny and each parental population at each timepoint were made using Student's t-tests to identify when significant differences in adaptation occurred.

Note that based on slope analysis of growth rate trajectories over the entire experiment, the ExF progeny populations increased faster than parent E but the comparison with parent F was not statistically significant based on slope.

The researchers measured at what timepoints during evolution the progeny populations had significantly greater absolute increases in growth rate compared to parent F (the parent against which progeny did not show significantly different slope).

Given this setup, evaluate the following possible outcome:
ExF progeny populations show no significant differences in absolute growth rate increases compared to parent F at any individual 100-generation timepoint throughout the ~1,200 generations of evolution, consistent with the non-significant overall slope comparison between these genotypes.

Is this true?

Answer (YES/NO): NO